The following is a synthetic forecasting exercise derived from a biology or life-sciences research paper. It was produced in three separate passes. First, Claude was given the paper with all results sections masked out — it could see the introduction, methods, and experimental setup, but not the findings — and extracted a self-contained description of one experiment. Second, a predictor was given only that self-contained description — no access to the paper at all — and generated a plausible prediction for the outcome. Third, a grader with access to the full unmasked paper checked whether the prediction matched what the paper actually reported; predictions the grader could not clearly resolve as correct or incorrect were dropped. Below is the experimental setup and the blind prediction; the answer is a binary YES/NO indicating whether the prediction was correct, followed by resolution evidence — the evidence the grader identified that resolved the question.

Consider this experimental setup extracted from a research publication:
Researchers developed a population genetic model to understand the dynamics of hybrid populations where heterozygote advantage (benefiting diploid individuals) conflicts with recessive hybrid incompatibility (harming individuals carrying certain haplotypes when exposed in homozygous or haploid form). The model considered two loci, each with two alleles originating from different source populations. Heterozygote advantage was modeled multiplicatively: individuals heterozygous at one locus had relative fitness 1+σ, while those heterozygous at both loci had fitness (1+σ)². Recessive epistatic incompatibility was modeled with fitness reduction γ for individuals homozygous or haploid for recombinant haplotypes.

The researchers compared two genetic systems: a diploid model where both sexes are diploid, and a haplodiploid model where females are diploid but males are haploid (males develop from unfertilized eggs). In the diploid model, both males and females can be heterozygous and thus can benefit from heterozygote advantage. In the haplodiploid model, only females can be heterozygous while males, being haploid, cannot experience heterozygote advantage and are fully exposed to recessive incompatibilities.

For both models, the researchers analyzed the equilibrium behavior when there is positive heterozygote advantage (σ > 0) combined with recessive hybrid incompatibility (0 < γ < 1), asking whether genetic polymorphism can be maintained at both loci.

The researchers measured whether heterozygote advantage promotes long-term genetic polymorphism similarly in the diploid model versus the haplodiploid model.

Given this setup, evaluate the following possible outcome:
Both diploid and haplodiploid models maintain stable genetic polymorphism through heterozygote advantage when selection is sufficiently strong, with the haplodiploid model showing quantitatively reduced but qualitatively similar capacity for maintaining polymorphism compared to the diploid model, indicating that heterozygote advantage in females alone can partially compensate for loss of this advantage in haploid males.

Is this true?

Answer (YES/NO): NO